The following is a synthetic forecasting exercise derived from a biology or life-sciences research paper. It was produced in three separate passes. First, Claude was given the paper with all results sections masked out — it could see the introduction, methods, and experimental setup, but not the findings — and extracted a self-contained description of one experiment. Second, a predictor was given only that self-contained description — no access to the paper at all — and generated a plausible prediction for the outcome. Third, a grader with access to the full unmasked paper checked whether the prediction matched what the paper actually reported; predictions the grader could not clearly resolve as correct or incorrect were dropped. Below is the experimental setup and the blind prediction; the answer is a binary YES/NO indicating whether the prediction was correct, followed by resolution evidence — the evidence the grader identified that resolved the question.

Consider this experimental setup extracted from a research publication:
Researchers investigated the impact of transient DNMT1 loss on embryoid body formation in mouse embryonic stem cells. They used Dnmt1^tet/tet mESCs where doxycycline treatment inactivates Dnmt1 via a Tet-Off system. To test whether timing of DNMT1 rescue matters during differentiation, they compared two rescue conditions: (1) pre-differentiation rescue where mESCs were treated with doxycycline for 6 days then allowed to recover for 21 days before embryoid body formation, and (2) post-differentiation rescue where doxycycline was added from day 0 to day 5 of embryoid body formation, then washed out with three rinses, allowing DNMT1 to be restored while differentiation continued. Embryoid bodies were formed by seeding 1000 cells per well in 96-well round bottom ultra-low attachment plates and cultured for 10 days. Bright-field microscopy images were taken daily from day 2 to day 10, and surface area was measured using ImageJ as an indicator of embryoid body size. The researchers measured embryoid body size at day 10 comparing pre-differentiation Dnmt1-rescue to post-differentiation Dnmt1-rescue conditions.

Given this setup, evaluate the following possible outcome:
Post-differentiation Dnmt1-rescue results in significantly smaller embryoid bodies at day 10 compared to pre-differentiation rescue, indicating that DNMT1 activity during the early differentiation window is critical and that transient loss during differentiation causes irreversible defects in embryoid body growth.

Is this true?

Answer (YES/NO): YES